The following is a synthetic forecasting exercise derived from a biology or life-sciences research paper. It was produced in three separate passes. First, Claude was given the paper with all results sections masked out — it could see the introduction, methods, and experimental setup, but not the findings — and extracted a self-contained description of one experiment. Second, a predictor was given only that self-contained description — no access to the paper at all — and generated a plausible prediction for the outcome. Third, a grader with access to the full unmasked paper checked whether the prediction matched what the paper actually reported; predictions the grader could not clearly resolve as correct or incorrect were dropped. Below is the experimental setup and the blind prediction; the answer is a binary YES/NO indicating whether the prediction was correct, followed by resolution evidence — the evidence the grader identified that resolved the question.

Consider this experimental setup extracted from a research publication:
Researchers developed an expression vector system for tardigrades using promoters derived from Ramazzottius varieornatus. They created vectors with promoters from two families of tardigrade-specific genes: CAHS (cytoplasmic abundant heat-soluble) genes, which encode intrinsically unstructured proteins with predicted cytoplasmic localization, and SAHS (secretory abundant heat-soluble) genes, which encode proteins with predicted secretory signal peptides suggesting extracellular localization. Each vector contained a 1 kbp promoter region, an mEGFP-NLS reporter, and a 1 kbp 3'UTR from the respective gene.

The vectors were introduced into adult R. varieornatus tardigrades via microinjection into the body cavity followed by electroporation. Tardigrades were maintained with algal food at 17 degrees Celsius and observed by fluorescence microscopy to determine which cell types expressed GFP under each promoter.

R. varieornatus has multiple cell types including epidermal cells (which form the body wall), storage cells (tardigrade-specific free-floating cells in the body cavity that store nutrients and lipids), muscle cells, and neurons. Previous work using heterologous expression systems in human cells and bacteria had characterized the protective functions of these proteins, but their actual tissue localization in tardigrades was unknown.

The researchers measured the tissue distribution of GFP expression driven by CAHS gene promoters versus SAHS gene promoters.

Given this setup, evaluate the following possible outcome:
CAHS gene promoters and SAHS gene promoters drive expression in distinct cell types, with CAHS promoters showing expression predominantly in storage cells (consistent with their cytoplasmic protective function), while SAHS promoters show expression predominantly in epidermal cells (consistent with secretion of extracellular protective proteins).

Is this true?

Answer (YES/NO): NO